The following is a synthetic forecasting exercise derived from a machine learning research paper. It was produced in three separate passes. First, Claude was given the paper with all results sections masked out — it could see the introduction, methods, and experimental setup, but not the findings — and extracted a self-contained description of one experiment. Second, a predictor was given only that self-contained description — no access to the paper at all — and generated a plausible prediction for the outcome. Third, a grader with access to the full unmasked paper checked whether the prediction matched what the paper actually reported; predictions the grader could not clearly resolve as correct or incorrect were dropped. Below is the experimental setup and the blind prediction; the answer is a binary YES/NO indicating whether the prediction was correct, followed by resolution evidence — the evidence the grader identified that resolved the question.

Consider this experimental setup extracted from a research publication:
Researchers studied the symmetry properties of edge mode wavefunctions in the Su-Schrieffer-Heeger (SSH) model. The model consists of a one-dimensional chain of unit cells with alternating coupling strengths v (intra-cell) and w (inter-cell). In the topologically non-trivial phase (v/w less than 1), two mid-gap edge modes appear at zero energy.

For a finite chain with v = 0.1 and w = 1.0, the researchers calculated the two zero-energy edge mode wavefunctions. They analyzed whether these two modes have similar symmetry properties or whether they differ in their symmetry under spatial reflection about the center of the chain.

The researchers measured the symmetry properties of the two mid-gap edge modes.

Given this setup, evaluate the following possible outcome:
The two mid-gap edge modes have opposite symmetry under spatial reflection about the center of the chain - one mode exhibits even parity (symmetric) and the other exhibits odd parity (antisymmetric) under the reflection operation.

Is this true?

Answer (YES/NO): YES